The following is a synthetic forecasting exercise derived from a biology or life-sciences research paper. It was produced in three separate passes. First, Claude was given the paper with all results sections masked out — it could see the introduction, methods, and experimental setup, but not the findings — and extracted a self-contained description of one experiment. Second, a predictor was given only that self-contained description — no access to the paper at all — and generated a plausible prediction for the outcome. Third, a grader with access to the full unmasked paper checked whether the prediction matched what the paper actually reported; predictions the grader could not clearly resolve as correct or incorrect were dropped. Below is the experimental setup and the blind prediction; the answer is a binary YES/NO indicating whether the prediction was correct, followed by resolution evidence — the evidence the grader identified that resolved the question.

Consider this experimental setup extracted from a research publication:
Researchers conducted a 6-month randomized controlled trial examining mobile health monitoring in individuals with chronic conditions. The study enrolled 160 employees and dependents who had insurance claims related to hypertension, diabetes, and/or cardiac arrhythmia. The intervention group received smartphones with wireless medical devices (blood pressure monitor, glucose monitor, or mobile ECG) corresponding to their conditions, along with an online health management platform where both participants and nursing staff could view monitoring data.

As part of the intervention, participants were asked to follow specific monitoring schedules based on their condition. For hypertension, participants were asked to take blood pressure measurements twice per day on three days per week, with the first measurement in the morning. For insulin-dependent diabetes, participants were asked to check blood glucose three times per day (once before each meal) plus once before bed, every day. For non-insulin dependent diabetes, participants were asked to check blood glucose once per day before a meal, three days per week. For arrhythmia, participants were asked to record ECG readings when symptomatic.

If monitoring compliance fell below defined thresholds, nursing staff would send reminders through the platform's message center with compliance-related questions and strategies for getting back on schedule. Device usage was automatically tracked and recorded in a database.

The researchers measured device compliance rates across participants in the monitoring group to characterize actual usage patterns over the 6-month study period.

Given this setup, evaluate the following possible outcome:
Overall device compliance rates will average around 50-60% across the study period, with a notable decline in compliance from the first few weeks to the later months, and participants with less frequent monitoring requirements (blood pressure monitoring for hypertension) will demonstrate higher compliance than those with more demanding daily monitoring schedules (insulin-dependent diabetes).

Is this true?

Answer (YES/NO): NO